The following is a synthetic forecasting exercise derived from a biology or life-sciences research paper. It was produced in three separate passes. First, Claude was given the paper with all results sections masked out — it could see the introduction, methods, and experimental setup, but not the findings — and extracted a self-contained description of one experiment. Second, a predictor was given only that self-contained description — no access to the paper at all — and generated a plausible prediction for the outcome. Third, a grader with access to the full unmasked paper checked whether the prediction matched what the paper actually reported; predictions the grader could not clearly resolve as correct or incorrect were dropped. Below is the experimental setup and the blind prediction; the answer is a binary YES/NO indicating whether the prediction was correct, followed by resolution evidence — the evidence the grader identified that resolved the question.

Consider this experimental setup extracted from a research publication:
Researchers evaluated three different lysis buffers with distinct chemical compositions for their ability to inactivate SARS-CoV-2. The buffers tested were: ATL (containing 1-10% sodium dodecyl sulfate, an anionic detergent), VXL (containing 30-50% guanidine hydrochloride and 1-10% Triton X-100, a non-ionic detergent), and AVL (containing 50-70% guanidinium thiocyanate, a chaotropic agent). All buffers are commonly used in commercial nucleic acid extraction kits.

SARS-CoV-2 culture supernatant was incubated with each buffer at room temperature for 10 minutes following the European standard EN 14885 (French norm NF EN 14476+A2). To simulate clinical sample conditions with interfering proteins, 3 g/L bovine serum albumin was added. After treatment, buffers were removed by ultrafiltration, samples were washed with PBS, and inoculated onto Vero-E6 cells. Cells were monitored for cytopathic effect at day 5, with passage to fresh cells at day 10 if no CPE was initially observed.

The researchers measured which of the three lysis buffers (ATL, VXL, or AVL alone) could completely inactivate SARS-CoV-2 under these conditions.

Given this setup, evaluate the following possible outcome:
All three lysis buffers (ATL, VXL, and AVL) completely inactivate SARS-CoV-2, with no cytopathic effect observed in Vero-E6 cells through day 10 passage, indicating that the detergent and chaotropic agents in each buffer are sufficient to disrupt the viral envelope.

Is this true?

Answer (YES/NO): NO